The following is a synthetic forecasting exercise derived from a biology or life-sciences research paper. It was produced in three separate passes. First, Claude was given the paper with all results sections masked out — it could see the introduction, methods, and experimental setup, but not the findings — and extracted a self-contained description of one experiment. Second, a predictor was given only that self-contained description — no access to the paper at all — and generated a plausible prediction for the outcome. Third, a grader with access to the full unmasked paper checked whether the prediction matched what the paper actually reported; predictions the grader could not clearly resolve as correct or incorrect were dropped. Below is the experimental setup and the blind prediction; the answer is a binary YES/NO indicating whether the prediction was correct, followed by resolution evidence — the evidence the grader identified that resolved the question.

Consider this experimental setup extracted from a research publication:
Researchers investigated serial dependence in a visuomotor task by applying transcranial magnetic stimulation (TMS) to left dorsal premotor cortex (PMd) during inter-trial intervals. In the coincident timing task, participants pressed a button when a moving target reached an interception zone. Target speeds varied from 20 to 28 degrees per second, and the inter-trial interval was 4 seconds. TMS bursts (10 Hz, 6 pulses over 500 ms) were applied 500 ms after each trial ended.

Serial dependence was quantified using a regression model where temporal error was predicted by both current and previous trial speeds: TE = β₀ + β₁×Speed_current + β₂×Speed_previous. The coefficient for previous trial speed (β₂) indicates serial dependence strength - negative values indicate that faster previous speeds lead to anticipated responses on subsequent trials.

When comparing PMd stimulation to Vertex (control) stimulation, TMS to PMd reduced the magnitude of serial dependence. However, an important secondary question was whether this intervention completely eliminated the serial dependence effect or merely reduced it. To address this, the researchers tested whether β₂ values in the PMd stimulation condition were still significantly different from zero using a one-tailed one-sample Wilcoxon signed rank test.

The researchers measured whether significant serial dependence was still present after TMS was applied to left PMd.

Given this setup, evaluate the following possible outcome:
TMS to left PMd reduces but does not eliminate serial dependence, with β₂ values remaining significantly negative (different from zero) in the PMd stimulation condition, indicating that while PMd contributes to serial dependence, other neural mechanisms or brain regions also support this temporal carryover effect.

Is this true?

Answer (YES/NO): YES